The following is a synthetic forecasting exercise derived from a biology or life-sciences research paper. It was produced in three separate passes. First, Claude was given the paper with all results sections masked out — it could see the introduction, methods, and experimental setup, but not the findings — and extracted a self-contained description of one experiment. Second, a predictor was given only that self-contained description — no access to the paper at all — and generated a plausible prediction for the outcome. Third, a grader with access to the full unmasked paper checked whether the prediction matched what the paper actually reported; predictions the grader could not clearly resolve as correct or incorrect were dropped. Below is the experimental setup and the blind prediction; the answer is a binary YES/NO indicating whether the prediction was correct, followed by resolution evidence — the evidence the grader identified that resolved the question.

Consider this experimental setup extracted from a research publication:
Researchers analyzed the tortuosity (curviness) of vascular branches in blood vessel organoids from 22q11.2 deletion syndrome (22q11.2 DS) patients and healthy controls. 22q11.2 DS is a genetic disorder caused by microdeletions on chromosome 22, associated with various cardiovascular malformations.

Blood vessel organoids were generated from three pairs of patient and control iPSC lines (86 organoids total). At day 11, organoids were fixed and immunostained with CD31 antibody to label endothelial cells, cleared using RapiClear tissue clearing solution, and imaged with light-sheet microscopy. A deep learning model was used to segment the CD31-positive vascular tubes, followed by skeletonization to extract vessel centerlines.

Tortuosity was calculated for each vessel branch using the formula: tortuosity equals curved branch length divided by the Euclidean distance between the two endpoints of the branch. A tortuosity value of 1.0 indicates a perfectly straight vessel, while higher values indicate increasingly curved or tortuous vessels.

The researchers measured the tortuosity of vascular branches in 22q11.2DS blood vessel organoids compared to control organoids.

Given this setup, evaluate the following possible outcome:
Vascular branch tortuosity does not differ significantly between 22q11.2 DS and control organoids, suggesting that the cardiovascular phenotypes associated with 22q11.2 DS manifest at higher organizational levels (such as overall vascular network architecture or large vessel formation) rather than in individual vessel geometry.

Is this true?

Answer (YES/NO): YES